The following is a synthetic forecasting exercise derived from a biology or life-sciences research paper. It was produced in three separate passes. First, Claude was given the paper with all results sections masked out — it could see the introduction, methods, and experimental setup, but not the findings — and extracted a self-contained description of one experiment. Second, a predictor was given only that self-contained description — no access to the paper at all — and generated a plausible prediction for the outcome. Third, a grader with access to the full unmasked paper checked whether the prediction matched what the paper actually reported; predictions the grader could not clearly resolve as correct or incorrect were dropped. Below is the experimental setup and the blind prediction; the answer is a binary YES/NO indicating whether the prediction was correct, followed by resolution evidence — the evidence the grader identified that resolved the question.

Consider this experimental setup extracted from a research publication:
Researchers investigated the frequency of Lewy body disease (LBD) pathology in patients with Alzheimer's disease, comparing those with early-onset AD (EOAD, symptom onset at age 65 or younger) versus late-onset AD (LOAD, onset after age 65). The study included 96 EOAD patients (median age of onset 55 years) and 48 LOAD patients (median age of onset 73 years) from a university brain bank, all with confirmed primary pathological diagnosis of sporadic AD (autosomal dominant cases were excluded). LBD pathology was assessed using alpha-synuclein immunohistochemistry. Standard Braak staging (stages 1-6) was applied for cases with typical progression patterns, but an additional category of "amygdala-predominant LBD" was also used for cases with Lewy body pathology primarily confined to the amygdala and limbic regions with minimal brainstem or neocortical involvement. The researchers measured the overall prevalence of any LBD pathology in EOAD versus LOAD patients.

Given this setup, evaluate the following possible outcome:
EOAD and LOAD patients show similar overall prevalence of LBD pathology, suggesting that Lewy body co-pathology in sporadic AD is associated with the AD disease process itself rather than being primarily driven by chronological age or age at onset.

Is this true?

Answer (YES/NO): YES